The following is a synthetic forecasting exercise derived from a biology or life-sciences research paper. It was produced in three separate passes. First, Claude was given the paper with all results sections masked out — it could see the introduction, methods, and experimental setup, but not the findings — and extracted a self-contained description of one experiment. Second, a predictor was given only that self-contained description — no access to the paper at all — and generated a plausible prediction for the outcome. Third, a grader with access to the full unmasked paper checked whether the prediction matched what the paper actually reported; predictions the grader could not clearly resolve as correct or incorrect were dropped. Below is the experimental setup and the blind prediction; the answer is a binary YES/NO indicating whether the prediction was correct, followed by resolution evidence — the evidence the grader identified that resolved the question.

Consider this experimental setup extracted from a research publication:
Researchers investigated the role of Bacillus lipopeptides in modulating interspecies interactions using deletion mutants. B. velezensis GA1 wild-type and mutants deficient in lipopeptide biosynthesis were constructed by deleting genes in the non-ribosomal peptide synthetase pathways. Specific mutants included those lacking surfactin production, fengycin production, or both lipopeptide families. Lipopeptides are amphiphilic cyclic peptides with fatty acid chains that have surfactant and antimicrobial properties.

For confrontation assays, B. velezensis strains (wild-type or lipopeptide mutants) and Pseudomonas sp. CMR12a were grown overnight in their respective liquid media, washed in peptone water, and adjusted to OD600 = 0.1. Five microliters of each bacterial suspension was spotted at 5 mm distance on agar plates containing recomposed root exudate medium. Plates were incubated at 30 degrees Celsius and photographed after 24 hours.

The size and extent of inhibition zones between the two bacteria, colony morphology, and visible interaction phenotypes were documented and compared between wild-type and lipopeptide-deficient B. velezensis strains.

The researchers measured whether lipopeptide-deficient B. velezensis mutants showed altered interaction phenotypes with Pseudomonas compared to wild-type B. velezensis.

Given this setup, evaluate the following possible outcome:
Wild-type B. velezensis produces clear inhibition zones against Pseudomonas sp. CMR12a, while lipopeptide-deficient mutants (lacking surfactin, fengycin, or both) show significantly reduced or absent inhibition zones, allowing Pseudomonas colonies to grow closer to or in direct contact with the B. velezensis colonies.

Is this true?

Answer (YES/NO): NO